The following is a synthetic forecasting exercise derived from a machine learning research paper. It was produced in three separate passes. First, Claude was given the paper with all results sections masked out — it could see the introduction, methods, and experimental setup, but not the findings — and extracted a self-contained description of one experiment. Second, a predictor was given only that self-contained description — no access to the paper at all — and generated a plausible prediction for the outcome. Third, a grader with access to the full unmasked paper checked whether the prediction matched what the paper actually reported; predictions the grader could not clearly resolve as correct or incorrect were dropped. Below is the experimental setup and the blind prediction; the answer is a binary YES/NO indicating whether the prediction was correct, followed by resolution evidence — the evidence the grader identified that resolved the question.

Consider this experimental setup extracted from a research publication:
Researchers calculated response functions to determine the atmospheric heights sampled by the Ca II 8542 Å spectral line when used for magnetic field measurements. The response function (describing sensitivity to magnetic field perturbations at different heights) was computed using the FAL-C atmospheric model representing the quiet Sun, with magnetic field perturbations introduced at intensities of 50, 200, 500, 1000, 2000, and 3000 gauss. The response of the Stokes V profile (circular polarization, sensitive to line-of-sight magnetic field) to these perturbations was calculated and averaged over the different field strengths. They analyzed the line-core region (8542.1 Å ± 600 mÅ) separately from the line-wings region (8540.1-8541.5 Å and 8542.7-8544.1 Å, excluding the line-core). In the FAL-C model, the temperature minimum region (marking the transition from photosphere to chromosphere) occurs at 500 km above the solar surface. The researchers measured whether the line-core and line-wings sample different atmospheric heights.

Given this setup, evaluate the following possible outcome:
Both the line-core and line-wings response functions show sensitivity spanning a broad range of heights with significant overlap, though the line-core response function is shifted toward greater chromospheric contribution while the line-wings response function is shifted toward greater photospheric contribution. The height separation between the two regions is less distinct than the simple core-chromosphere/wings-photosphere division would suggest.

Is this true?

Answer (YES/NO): NO